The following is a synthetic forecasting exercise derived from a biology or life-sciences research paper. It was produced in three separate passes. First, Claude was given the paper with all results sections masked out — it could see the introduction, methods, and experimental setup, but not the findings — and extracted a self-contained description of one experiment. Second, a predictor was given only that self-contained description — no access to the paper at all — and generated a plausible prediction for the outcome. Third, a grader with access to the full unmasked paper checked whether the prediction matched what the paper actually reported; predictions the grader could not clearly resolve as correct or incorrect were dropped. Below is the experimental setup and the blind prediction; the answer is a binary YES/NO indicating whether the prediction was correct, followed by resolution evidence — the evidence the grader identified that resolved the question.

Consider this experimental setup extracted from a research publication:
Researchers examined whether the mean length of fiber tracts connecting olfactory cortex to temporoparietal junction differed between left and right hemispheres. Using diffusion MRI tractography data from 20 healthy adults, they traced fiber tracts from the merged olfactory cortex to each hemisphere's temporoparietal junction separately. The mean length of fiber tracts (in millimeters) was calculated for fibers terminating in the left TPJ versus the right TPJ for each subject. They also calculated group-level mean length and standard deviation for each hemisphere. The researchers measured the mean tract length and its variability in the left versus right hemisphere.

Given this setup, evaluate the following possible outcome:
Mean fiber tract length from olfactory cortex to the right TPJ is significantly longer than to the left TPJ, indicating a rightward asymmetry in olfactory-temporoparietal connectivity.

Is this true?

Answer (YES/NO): NO